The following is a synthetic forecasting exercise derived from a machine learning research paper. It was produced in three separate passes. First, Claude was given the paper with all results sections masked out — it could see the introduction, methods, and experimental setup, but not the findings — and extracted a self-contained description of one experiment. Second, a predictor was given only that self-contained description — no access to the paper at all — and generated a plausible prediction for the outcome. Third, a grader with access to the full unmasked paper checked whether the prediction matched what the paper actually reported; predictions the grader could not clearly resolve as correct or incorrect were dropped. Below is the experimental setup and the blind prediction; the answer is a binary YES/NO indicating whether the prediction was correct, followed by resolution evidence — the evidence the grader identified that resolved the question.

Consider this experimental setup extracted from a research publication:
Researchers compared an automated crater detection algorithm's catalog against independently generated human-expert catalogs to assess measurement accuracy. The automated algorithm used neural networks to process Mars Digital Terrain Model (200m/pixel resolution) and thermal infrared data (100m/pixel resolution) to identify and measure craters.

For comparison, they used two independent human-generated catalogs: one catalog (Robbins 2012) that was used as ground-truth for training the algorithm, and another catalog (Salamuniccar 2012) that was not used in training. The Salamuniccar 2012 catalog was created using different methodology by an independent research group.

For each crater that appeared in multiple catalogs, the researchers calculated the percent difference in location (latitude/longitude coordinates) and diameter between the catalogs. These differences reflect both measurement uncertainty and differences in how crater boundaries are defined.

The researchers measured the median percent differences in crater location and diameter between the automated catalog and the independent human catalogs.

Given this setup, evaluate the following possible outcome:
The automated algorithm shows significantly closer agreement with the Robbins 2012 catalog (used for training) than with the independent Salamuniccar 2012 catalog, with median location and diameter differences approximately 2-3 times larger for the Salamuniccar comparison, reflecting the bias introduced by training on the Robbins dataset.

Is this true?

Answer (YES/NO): NO